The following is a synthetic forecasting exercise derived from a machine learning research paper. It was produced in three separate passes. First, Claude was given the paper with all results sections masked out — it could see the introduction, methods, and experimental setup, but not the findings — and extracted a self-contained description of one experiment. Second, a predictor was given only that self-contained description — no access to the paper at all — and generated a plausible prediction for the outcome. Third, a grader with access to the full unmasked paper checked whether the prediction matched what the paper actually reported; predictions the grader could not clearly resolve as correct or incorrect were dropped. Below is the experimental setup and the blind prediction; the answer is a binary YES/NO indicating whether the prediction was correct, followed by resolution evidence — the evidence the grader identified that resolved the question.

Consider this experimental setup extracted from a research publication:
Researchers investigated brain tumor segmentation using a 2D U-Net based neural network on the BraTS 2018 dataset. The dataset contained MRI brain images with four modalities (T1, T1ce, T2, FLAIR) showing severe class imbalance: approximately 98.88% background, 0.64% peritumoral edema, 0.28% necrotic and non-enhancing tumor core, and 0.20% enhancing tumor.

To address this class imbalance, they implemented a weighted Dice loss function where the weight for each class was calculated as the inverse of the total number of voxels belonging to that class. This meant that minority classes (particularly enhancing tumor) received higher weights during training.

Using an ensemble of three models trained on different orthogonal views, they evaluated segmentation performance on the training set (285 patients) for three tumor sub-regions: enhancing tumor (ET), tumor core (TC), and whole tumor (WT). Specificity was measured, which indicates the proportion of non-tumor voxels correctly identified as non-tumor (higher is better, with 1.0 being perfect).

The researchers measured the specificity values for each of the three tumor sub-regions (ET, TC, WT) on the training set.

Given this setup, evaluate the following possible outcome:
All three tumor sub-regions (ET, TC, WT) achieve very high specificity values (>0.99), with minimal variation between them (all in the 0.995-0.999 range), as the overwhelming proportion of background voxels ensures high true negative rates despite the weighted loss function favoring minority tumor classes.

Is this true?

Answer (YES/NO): YES